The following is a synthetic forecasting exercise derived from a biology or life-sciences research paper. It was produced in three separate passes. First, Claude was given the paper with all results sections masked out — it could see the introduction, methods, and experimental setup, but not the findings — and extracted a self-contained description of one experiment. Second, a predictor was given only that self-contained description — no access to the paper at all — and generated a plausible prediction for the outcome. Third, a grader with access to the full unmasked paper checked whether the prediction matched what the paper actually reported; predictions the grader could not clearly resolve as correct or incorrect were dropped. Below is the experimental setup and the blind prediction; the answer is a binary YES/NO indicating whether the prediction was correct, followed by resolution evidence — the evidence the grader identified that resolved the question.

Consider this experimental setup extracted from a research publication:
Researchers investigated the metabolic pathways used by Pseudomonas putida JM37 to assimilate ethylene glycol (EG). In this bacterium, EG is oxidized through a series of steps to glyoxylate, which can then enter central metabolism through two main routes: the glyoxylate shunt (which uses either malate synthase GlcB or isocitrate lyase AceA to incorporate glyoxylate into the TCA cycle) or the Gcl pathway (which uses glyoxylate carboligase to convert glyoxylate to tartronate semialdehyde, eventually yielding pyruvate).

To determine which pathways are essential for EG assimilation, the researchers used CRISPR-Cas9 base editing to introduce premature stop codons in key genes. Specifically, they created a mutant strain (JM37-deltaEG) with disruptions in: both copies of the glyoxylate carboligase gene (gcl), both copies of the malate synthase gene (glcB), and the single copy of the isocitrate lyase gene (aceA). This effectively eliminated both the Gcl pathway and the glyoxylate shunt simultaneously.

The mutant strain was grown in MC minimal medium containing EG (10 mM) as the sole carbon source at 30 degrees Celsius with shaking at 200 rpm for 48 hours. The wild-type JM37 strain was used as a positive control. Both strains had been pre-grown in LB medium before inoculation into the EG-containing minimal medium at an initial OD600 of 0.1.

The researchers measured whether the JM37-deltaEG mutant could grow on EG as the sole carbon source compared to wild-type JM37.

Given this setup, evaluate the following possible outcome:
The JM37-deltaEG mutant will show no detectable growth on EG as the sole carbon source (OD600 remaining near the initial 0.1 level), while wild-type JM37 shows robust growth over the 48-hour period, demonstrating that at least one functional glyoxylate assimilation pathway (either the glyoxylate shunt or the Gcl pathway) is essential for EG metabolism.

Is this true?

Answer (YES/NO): YES